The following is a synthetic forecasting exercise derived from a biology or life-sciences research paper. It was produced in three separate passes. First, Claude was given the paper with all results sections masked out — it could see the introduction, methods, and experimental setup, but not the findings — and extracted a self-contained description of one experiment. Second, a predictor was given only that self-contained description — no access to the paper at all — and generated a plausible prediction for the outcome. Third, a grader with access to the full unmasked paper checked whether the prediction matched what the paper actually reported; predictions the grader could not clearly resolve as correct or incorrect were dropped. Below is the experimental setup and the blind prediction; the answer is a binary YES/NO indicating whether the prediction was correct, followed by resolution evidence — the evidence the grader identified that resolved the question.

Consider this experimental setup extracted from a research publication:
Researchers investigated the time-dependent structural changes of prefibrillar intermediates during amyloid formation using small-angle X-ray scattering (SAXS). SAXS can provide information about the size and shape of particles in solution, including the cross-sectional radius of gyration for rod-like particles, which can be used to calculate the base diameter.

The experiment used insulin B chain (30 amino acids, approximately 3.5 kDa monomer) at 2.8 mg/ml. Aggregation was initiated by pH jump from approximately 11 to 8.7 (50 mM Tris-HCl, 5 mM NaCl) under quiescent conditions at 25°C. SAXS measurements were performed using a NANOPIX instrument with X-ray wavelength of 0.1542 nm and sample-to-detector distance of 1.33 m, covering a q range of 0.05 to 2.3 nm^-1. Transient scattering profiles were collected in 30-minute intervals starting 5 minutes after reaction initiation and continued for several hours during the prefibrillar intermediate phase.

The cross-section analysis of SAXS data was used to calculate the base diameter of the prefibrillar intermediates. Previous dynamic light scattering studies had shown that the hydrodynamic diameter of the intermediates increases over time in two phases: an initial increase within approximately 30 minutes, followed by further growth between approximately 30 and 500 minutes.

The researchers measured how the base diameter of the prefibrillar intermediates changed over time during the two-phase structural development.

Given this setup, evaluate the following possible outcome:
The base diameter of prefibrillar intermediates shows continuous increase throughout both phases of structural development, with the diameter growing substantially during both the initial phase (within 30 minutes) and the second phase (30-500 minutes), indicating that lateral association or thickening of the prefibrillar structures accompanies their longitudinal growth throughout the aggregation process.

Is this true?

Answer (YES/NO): NO